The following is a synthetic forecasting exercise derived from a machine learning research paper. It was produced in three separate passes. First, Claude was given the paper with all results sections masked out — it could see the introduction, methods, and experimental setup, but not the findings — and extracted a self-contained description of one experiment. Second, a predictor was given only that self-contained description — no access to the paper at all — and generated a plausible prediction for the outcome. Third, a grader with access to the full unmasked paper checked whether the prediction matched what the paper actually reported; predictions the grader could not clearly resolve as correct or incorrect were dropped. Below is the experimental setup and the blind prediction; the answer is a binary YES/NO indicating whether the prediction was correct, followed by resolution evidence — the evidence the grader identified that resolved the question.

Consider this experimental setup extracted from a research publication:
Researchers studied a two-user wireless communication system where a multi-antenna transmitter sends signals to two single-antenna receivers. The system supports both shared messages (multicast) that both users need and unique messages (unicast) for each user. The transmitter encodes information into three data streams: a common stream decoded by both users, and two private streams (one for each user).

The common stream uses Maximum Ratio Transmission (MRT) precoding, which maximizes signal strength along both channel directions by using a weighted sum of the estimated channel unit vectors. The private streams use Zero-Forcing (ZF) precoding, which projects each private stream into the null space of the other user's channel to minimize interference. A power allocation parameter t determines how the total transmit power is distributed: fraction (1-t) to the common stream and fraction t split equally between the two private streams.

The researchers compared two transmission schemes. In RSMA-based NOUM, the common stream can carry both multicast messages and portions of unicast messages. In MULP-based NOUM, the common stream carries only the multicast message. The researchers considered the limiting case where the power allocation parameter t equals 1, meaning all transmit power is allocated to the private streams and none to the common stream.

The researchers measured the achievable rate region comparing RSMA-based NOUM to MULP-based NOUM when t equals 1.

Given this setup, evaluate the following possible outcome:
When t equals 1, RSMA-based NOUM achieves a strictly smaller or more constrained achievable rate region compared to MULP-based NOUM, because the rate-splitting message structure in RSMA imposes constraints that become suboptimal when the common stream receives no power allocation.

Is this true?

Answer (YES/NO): NO